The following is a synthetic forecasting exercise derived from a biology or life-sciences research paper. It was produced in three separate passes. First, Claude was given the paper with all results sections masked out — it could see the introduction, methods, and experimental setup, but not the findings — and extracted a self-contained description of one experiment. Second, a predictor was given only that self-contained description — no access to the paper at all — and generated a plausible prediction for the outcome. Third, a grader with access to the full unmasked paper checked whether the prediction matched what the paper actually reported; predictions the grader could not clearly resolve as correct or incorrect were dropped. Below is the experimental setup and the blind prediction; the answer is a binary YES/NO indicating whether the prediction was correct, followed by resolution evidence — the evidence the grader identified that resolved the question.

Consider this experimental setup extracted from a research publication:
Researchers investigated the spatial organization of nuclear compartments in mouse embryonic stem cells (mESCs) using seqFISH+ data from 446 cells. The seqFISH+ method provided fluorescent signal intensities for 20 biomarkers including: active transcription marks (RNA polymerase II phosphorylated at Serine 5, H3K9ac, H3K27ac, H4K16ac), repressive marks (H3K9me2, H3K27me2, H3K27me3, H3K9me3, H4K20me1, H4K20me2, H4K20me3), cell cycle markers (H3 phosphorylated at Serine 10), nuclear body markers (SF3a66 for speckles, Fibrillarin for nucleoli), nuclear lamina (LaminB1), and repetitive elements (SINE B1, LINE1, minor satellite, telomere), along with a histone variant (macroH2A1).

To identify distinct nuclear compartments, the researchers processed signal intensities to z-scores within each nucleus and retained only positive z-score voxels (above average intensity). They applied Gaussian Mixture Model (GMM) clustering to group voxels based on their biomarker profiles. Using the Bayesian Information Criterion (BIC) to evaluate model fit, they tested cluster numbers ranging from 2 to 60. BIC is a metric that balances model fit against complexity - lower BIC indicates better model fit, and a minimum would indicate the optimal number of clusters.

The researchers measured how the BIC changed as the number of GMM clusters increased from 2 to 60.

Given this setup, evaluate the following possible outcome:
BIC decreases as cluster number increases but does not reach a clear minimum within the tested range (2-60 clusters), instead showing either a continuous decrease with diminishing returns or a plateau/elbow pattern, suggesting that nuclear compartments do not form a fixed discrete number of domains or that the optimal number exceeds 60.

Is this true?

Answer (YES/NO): YES